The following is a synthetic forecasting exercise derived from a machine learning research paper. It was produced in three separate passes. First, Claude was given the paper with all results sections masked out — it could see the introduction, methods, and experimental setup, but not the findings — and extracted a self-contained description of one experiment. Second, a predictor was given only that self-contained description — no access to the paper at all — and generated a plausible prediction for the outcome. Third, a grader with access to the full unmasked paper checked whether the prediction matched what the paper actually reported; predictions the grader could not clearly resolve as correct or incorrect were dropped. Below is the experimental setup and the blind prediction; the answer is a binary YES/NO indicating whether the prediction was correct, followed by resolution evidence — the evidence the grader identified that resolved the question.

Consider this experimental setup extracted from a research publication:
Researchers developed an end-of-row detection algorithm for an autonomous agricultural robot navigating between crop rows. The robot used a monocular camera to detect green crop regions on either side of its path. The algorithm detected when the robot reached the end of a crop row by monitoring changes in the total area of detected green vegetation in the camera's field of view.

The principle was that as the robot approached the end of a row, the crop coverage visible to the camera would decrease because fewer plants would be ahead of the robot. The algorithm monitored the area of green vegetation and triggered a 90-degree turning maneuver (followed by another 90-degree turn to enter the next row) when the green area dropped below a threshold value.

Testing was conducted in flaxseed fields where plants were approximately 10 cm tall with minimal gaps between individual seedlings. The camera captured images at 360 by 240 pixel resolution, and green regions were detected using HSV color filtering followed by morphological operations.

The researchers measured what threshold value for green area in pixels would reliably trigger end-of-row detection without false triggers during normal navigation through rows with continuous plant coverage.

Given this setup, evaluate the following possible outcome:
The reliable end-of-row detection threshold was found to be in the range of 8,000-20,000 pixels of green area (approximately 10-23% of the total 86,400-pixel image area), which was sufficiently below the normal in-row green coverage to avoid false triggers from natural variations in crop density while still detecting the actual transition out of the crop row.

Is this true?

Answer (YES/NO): NO